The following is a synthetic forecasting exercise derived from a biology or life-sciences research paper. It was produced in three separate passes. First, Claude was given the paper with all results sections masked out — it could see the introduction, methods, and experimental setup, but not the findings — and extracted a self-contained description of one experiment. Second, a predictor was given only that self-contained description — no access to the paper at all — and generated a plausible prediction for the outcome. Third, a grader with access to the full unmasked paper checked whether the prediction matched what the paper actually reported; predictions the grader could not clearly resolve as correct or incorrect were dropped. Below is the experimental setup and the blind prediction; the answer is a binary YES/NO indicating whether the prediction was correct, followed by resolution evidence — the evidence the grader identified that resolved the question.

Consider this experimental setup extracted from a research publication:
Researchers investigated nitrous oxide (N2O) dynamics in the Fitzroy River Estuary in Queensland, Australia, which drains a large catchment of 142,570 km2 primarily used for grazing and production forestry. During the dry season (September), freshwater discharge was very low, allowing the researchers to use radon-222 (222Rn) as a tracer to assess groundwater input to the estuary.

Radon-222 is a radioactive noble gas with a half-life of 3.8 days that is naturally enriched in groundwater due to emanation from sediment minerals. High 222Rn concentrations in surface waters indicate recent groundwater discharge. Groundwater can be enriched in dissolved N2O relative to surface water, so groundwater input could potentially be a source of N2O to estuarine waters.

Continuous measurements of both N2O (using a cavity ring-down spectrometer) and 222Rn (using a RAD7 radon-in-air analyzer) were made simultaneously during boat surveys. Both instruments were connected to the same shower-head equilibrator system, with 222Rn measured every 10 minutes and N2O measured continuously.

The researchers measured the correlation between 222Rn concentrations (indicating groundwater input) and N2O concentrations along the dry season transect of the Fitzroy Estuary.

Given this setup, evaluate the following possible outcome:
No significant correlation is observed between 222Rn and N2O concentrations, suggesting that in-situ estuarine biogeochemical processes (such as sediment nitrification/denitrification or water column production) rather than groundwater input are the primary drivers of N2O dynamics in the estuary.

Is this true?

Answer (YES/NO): NO